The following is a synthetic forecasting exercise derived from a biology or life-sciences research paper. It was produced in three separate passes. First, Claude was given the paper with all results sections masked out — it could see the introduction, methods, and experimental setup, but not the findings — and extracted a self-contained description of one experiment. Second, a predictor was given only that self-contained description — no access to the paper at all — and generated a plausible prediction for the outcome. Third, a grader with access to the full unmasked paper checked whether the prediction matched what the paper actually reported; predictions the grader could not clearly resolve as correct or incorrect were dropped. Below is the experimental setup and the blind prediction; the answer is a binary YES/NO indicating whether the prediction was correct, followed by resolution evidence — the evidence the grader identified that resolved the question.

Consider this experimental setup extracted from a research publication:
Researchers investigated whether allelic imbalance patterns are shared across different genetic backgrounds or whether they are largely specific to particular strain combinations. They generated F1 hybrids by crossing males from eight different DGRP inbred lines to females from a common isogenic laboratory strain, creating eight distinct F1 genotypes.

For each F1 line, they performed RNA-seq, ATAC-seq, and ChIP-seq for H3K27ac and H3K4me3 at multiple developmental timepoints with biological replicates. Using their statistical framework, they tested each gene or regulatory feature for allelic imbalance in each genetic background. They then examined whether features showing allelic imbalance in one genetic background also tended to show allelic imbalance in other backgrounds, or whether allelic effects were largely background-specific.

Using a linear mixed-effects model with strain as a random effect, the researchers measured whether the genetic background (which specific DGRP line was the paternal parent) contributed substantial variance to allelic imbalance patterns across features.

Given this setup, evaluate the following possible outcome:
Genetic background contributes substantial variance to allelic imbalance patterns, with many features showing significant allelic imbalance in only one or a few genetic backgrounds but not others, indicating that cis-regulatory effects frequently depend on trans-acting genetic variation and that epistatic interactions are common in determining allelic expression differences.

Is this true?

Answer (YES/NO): YES